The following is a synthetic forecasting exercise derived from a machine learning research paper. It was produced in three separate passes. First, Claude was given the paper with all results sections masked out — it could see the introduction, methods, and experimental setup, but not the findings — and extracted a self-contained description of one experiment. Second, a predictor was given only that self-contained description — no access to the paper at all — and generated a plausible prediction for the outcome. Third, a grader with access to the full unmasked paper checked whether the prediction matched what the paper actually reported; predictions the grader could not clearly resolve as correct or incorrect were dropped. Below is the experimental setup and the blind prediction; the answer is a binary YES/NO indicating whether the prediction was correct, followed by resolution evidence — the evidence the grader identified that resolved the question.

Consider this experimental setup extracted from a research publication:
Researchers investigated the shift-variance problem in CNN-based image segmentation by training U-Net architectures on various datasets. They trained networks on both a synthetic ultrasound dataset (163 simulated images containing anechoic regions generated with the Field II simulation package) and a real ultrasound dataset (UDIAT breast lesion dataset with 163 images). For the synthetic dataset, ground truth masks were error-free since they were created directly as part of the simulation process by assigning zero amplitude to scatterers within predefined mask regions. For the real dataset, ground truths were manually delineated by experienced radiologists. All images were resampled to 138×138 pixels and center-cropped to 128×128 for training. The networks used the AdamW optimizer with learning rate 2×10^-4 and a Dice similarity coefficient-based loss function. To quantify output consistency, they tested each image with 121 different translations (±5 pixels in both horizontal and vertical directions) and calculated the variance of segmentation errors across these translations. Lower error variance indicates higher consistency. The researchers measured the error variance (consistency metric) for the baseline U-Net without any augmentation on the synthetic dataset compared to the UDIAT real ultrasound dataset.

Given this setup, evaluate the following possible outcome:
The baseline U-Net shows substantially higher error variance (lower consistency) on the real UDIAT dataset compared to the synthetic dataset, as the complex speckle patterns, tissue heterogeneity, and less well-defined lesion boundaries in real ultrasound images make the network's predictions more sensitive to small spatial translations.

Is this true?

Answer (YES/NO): YES